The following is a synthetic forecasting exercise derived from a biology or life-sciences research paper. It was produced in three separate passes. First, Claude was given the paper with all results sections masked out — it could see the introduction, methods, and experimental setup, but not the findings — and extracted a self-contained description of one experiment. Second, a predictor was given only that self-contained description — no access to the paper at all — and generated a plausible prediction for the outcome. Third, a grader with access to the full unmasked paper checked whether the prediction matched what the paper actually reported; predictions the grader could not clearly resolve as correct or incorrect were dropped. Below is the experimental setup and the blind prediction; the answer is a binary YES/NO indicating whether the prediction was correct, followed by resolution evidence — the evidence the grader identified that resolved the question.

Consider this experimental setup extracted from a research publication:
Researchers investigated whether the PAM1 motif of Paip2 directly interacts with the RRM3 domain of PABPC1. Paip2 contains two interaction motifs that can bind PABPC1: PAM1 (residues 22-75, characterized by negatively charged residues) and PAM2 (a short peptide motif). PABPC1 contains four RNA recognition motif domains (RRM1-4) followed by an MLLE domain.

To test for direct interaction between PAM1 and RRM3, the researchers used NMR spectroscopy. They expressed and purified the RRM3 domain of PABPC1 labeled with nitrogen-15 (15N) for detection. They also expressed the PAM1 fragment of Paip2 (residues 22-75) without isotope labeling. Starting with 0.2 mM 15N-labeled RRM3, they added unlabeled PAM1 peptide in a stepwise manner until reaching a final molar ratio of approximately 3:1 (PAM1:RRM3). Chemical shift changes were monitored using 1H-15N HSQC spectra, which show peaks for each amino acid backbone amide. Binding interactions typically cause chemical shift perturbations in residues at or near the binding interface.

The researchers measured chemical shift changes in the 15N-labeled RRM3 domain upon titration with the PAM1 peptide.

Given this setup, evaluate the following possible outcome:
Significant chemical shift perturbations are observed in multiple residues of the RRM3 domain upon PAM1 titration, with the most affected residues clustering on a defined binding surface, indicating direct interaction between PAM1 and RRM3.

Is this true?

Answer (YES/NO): YES